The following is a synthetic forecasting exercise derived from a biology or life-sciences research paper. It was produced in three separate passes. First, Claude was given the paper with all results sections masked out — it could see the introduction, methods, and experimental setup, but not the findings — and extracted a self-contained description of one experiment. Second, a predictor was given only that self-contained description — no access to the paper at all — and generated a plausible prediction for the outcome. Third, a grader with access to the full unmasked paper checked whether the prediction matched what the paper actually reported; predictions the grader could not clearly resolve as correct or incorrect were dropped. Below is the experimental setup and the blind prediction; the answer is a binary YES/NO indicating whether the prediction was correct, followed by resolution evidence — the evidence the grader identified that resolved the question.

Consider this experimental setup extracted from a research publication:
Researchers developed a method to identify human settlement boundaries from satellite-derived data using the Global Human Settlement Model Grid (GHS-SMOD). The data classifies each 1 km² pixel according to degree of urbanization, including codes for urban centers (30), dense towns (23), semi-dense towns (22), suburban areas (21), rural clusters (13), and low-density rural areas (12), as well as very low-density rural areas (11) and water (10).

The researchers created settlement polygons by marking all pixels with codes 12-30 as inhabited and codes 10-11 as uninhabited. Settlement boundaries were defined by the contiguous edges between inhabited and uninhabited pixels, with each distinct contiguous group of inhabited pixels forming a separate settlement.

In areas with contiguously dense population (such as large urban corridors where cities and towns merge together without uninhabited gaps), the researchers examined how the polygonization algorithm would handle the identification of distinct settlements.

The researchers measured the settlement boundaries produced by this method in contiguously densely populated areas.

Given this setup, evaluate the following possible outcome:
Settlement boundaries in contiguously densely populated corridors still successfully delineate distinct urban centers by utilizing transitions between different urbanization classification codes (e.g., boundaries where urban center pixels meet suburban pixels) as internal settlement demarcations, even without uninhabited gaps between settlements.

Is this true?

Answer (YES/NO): NO